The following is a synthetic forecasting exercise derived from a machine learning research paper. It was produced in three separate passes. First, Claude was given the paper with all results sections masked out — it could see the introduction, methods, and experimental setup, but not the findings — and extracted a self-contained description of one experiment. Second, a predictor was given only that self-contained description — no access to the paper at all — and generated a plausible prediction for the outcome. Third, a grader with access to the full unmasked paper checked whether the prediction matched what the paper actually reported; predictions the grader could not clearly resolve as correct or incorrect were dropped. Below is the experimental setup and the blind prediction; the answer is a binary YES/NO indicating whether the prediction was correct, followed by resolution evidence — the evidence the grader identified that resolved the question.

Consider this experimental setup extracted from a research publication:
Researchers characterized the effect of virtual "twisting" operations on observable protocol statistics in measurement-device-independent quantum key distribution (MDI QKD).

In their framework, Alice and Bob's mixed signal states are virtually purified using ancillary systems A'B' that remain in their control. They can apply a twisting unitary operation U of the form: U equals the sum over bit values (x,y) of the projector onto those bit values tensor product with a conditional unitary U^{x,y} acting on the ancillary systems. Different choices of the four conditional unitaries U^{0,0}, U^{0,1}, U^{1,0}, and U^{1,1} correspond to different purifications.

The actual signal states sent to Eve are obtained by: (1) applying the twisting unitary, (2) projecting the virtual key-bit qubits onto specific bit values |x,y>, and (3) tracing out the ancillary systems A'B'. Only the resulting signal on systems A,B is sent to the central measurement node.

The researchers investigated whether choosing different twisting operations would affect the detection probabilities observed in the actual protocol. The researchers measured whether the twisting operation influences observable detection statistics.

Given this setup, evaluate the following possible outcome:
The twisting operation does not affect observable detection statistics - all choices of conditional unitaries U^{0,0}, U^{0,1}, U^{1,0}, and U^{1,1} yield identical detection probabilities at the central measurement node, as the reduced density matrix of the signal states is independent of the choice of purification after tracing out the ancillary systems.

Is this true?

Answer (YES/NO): YES